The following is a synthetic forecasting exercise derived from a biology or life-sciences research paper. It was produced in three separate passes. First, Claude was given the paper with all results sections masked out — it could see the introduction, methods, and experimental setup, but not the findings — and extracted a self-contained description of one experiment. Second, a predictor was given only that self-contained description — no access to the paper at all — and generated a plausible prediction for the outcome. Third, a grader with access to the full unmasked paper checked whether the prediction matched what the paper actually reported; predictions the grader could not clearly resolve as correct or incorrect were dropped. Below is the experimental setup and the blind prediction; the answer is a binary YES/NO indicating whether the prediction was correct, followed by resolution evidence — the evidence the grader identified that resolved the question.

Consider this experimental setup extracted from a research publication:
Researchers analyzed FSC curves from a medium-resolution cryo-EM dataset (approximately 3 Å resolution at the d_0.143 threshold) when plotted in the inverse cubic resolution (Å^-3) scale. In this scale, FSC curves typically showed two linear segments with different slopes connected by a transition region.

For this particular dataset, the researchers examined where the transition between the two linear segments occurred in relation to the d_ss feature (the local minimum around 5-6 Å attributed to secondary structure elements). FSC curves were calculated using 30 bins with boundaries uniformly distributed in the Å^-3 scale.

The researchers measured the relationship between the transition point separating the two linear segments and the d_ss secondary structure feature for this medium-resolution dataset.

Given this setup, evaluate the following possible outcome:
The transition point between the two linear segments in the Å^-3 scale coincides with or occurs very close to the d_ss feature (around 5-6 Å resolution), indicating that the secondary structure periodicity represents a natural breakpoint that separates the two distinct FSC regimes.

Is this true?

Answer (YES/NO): YES